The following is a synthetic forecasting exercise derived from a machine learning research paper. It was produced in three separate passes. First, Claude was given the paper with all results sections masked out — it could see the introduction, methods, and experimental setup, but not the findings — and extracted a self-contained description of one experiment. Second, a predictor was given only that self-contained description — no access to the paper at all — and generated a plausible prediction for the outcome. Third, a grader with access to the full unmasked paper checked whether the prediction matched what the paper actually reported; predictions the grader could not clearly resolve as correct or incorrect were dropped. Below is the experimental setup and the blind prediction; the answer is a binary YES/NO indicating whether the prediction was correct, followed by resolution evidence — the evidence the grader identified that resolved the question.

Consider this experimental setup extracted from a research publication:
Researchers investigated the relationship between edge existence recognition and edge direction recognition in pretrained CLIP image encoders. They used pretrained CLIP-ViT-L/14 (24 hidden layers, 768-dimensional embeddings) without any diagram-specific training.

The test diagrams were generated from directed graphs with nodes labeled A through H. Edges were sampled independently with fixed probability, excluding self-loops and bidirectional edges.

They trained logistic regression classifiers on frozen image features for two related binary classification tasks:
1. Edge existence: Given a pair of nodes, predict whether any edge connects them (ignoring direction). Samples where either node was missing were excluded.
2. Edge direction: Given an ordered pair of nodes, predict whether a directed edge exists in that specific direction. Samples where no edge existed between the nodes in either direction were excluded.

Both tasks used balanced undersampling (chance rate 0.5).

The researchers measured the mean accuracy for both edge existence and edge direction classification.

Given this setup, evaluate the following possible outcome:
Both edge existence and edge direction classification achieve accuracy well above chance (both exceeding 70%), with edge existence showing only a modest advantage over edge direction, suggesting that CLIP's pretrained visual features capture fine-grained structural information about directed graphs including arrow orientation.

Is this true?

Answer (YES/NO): NO